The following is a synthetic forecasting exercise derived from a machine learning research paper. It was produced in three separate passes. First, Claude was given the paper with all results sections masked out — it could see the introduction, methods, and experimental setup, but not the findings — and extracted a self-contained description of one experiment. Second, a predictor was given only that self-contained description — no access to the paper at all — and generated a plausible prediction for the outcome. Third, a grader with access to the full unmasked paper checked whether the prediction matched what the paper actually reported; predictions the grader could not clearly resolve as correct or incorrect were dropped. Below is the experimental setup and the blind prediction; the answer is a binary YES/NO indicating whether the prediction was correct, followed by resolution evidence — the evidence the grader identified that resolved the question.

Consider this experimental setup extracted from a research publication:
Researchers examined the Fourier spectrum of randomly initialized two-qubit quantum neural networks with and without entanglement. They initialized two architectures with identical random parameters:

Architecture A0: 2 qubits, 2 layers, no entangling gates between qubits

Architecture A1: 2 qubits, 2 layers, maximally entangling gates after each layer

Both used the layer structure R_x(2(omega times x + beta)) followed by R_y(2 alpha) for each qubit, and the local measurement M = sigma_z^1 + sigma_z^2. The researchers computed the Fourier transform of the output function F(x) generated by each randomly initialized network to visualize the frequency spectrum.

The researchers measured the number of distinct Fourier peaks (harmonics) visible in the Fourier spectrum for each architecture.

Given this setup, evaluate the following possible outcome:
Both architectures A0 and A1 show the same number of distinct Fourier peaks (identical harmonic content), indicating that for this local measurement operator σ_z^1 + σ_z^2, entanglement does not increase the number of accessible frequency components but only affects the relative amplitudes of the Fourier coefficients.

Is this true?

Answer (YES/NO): NO